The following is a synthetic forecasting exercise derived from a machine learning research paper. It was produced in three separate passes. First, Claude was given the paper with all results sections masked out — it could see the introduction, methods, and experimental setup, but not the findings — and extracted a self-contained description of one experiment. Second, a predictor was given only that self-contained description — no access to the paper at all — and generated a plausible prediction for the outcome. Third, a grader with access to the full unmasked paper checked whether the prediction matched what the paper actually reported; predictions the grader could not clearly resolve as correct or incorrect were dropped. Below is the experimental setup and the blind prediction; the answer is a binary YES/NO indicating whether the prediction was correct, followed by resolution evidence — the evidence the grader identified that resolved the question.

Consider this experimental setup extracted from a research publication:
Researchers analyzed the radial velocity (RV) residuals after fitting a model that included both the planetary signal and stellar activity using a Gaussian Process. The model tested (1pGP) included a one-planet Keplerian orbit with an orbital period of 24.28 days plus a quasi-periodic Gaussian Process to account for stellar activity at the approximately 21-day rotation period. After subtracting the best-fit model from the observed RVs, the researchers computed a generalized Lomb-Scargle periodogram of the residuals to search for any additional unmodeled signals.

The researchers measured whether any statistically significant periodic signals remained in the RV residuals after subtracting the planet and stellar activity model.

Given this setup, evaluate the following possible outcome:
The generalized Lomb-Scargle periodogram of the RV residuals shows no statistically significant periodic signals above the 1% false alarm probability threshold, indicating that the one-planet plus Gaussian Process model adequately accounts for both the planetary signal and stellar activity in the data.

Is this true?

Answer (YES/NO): YES